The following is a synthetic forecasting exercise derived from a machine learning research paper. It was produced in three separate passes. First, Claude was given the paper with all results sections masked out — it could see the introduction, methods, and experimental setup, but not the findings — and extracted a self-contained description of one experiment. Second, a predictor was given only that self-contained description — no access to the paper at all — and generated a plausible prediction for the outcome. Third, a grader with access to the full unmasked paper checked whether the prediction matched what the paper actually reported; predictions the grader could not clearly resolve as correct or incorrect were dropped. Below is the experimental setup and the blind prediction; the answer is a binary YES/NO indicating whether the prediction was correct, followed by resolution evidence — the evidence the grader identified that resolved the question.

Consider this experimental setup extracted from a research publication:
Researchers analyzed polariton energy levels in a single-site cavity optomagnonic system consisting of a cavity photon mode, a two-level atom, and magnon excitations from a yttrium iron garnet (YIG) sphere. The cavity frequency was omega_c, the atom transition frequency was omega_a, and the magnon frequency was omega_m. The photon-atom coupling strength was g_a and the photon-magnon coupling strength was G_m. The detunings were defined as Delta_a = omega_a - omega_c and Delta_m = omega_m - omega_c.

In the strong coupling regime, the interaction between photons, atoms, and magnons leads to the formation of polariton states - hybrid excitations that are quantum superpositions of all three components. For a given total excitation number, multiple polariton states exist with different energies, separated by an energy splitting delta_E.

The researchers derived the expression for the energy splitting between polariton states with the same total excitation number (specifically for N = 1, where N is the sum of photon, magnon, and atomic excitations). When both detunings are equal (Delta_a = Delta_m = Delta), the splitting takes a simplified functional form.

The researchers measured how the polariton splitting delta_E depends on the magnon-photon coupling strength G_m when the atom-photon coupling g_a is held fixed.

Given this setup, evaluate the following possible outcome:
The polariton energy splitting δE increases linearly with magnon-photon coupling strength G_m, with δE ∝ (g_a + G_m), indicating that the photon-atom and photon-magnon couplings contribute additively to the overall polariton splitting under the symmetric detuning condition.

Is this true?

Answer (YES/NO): NO